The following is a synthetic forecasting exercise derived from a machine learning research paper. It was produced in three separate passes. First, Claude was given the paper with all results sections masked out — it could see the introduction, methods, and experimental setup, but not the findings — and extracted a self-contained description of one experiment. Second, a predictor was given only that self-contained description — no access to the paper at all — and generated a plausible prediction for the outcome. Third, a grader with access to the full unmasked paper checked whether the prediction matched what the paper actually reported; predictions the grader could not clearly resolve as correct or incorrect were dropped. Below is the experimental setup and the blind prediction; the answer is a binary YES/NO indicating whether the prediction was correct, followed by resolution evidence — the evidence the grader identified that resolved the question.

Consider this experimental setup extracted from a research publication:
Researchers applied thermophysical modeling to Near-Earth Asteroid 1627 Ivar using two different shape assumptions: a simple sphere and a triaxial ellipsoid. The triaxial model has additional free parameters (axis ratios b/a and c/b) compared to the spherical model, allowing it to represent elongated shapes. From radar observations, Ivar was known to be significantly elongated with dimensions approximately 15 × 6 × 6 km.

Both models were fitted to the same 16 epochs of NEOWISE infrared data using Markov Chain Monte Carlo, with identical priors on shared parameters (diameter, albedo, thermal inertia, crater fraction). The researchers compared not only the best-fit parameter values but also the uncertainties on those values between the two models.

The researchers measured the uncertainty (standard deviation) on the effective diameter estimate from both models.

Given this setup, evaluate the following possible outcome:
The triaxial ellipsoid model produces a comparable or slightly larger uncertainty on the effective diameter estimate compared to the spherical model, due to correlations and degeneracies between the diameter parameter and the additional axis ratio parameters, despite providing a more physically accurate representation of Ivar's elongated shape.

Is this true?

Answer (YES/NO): NO